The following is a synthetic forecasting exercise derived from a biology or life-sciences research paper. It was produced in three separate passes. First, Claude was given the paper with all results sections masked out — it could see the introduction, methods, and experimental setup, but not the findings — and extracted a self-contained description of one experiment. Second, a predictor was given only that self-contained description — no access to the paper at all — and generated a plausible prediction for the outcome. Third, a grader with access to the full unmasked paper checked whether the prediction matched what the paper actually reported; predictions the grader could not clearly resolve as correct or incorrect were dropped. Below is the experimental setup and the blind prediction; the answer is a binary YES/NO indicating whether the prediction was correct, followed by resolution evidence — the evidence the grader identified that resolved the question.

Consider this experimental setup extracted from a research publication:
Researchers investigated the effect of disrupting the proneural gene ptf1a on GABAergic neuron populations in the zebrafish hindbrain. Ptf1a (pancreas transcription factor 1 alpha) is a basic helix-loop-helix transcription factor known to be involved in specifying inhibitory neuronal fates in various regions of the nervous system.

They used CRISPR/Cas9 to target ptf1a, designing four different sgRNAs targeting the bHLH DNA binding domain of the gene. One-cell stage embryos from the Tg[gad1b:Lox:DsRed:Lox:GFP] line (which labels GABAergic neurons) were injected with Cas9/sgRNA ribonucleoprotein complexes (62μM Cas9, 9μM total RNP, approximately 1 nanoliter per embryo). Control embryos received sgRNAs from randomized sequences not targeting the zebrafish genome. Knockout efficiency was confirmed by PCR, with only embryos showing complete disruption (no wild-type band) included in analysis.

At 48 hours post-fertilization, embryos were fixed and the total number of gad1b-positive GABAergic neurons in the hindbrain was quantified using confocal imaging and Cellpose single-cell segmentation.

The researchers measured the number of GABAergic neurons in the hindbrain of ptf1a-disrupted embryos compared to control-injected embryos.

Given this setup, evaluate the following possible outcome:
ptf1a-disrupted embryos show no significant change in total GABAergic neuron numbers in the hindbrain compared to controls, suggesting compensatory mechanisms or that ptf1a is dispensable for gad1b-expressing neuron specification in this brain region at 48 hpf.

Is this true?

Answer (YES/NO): NO